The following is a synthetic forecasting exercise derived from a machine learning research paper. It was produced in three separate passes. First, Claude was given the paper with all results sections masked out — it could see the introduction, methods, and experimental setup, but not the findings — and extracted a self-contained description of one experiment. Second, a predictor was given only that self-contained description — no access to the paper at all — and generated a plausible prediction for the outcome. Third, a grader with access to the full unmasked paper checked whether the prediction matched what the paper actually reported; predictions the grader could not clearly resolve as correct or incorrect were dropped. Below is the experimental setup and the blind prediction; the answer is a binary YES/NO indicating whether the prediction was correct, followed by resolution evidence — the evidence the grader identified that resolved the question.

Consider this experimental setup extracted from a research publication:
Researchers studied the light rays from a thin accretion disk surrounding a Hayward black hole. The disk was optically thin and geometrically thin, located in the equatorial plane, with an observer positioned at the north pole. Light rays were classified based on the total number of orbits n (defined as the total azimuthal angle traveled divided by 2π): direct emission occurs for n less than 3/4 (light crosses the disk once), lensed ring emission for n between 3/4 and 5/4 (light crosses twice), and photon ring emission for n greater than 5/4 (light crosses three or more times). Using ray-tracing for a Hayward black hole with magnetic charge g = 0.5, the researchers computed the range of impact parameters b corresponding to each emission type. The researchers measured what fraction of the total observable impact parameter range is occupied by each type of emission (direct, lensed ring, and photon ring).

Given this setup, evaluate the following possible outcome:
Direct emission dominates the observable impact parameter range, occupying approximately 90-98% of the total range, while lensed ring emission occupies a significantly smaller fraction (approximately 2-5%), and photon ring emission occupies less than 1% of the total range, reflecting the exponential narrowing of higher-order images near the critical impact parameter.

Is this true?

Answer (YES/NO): NO